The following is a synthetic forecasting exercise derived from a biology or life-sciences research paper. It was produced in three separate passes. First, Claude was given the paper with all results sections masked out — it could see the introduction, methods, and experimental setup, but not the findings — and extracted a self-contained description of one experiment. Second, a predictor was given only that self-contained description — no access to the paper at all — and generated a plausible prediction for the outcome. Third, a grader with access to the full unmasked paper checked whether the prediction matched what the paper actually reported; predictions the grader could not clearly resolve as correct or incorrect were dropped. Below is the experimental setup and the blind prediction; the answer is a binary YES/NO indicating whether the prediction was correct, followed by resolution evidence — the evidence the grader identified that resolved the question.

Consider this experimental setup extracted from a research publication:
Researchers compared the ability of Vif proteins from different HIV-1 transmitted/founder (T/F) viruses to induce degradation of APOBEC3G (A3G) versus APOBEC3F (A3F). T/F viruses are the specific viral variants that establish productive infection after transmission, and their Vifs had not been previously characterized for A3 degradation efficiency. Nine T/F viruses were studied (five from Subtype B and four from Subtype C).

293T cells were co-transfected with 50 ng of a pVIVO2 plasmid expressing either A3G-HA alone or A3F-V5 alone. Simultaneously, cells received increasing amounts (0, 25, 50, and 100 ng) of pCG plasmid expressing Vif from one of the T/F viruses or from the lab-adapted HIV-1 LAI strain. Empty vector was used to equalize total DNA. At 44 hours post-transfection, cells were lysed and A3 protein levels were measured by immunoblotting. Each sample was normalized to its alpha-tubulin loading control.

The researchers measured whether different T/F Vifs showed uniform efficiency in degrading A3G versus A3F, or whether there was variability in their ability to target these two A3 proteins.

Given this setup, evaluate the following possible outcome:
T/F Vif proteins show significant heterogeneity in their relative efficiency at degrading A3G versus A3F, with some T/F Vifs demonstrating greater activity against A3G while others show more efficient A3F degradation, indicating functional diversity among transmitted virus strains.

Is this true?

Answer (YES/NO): NO